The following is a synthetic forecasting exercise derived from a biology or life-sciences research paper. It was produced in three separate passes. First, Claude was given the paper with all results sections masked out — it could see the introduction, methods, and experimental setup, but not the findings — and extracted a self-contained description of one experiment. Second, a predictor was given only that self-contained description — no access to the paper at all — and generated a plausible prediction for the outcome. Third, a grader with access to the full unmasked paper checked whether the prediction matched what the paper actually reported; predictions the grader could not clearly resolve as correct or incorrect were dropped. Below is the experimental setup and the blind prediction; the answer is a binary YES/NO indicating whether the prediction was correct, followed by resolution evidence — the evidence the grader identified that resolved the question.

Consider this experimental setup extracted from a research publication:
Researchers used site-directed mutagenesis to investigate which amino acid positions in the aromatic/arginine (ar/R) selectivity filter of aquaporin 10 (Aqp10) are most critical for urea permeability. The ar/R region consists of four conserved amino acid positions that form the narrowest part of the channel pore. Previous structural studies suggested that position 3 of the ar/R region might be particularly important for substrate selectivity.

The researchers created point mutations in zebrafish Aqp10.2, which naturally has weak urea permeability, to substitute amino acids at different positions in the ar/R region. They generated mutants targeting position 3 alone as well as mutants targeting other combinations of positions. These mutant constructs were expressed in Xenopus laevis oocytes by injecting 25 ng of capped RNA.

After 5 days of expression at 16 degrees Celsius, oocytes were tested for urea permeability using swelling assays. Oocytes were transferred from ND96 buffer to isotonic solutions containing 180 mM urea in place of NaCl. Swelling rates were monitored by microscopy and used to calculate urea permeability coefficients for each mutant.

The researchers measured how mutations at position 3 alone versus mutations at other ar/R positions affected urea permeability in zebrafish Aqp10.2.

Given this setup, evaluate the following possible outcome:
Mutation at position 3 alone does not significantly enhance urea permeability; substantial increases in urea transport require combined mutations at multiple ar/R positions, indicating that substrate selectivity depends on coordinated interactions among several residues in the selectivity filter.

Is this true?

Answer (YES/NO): NO